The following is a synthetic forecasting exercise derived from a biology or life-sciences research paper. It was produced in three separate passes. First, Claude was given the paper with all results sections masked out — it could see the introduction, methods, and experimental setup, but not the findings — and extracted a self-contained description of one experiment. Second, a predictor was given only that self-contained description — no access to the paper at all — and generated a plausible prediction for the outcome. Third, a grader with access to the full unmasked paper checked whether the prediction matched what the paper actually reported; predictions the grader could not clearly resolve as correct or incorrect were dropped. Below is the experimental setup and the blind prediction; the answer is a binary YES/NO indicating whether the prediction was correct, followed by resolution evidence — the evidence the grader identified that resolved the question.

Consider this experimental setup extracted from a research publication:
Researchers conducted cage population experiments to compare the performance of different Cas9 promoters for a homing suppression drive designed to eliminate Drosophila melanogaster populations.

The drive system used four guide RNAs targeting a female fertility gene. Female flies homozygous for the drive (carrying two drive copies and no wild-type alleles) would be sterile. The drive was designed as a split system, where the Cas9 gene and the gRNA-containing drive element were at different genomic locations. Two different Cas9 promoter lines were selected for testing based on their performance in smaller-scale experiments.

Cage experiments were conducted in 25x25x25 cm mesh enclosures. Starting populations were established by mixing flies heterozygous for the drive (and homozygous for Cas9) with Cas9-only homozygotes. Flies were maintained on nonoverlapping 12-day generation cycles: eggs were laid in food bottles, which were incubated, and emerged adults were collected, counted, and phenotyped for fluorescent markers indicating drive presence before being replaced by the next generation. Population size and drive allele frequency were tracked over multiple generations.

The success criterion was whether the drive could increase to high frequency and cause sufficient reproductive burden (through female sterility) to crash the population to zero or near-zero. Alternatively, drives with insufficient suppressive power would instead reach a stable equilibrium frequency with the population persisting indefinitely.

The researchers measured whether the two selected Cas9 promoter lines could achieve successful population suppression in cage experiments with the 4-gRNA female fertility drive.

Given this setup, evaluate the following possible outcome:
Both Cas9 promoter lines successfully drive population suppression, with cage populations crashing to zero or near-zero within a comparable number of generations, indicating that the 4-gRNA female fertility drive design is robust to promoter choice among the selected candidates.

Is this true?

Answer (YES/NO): NO